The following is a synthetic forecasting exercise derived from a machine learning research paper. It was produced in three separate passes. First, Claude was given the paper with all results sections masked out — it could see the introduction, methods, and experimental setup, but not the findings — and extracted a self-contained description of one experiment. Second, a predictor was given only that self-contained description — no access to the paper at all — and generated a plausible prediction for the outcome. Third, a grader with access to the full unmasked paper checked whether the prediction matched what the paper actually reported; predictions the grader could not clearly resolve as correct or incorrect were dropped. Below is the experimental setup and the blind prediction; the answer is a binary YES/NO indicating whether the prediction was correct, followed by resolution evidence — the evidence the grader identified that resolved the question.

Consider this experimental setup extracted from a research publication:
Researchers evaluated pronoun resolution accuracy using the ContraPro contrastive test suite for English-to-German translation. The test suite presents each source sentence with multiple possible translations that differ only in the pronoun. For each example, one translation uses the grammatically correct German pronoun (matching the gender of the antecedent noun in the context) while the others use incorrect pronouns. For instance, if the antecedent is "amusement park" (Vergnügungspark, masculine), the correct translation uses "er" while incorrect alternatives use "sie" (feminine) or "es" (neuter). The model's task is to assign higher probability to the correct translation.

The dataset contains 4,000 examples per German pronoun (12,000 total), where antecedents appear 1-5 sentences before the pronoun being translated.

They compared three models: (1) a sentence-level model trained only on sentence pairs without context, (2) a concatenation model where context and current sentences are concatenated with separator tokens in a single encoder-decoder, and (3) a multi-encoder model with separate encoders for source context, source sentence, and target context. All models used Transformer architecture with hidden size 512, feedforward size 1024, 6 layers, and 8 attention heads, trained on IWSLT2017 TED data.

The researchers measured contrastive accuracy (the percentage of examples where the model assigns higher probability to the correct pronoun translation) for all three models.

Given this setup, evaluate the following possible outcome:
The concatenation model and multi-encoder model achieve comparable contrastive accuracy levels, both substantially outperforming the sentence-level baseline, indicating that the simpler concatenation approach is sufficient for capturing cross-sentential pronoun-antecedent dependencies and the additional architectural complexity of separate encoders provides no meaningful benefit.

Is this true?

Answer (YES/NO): NO